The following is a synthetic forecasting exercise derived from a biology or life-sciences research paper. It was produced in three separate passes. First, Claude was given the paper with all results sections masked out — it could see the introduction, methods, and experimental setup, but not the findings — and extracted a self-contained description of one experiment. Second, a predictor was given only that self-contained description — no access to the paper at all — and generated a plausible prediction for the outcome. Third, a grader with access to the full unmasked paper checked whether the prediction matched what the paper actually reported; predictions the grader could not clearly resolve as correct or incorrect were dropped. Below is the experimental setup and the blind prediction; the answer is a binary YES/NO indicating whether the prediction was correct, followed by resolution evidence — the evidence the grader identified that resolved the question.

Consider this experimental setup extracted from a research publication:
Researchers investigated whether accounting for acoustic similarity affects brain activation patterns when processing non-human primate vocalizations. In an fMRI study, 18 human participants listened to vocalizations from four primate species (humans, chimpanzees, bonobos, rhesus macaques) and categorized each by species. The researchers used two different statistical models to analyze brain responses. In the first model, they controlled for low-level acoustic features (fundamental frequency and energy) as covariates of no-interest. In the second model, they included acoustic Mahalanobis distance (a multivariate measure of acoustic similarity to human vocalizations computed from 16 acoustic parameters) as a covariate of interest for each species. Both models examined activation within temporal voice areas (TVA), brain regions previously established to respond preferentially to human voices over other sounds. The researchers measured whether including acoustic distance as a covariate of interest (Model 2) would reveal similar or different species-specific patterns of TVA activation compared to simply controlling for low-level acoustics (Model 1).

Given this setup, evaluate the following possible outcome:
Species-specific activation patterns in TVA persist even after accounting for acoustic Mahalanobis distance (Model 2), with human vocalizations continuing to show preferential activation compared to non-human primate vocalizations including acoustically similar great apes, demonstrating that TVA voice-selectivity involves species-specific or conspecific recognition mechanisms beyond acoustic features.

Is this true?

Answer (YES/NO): NO